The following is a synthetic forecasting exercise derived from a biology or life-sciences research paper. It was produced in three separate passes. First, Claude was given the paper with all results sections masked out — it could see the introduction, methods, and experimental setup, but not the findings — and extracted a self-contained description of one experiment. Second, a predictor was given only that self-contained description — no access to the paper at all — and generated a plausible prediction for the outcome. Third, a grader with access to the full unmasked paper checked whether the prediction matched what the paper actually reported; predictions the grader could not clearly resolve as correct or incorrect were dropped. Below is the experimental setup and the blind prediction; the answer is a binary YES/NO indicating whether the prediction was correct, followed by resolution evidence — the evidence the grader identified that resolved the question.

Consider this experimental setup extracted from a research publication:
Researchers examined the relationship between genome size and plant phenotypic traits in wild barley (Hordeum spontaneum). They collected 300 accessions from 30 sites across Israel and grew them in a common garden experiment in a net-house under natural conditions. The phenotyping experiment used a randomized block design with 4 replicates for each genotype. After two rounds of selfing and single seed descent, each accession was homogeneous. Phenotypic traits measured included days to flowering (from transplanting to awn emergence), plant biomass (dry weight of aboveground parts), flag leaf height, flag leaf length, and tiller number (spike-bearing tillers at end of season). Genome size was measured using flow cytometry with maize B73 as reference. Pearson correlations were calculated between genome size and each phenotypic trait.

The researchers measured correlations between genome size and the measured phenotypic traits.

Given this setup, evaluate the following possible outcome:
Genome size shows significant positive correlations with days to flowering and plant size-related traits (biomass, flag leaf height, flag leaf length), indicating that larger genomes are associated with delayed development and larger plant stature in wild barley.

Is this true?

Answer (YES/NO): NO